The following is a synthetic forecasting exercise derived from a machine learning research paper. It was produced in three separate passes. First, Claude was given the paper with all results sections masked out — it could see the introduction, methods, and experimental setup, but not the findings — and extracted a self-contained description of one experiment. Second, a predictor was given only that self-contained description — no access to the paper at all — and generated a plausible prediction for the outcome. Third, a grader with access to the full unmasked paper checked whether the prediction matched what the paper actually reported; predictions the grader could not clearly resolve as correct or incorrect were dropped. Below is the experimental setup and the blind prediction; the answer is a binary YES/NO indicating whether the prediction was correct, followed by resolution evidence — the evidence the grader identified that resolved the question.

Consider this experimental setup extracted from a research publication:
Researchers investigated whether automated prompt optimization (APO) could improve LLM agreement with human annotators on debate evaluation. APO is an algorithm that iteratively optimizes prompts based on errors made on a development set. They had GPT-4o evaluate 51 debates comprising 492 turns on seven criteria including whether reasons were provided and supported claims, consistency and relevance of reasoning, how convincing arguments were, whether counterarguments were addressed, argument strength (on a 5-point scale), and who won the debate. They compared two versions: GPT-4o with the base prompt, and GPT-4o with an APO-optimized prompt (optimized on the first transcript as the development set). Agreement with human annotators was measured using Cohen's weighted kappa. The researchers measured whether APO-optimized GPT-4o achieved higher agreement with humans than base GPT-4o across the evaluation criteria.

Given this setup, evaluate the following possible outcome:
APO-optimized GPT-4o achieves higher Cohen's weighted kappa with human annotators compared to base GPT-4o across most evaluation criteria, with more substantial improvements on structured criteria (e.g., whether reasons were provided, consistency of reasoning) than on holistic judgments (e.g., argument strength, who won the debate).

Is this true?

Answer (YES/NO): NO